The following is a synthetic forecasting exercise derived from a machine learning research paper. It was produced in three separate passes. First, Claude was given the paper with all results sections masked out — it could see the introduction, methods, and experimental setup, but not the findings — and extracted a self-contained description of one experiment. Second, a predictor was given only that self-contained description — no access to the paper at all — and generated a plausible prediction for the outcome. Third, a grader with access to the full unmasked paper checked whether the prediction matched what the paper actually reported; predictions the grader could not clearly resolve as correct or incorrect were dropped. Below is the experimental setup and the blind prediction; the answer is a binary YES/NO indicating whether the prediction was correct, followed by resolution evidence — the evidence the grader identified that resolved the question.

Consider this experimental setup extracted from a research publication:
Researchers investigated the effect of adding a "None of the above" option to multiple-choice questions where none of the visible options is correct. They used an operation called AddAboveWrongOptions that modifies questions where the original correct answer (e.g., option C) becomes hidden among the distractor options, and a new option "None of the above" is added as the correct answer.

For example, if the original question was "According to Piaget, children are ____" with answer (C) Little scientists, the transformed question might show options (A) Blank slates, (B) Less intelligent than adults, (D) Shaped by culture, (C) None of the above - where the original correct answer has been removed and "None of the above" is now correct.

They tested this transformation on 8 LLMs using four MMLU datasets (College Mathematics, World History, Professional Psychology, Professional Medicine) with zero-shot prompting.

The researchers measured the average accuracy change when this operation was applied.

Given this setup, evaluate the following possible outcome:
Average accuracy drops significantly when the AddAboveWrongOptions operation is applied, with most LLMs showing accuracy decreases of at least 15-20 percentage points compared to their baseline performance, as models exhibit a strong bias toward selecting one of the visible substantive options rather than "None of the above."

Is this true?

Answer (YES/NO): YES